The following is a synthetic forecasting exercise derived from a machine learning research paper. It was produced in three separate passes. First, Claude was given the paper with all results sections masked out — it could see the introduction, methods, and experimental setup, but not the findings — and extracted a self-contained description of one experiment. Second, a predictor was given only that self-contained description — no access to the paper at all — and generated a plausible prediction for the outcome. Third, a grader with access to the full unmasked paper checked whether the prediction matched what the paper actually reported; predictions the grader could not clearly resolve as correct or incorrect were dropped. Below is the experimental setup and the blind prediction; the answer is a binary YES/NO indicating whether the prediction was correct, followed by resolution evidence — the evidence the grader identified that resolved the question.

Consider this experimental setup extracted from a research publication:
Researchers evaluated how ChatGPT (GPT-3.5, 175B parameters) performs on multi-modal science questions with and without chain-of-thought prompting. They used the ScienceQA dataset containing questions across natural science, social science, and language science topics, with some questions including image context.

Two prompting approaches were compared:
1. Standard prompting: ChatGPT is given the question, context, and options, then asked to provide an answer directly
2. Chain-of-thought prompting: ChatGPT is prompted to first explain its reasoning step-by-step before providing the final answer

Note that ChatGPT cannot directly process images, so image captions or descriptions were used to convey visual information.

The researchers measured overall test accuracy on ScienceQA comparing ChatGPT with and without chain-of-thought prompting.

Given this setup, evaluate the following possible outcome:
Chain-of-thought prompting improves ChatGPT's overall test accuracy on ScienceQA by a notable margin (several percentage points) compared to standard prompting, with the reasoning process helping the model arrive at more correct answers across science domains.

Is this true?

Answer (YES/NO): NO